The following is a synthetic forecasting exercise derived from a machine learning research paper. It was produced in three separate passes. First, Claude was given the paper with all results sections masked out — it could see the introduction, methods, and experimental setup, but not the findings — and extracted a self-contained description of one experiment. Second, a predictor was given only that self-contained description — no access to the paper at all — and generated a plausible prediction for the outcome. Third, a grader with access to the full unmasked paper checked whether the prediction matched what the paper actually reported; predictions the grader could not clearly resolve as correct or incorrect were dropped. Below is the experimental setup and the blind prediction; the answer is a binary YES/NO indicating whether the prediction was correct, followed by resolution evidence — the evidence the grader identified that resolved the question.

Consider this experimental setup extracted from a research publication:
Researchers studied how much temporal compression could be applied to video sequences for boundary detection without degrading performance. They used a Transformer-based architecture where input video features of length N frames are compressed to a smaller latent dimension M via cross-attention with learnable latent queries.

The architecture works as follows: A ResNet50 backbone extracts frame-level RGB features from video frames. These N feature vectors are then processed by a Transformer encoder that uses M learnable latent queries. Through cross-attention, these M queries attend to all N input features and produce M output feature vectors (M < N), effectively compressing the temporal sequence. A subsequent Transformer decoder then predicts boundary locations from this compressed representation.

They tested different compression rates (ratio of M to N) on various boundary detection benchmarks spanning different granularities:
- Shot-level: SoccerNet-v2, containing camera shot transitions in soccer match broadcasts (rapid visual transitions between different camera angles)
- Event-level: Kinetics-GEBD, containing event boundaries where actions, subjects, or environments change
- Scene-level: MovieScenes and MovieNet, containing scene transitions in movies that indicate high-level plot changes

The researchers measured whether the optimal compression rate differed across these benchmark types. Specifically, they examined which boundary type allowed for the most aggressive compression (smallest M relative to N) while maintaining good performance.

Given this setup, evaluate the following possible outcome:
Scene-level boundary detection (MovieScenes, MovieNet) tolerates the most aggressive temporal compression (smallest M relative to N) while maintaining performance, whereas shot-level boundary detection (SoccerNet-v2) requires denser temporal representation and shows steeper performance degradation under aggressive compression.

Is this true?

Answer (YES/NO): NO